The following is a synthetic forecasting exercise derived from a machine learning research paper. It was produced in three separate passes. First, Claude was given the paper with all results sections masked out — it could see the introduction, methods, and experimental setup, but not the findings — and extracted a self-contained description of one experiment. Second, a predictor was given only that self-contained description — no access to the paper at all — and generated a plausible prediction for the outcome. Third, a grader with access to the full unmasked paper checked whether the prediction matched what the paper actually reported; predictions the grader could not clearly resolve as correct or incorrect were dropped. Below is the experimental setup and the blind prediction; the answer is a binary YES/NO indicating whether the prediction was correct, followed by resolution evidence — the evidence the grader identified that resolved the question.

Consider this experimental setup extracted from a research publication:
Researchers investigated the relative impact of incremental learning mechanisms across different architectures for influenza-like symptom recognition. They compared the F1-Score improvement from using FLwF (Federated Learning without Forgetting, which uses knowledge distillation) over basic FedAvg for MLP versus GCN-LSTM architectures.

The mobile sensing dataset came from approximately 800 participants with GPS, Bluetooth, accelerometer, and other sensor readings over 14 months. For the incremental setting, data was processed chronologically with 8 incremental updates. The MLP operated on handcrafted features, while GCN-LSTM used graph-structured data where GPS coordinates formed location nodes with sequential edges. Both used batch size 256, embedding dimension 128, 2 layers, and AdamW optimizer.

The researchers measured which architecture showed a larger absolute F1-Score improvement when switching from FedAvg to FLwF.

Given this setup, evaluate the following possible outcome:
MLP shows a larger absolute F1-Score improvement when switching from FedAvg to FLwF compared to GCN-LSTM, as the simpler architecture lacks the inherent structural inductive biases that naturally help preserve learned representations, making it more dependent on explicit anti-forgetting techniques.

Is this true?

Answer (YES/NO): NO